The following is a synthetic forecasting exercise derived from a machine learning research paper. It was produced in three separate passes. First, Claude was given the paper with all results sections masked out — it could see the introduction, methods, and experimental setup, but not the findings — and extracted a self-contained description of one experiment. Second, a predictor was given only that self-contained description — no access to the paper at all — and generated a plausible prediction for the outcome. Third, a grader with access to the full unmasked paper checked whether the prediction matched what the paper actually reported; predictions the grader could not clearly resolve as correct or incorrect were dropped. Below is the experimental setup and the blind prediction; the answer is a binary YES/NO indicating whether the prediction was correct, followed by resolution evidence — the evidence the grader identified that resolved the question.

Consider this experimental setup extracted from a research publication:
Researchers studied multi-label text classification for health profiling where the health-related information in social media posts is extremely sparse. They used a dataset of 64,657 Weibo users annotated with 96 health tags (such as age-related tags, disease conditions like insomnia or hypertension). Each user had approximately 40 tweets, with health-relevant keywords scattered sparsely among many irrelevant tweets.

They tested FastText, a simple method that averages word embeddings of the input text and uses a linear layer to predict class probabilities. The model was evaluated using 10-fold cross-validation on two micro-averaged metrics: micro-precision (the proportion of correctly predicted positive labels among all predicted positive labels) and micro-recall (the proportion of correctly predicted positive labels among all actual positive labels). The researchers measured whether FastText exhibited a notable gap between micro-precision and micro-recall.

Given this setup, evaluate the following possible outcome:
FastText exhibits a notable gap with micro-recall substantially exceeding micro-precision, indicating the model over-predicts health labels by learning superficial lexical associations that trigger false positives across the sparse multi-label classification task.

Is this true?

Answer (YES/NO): NO